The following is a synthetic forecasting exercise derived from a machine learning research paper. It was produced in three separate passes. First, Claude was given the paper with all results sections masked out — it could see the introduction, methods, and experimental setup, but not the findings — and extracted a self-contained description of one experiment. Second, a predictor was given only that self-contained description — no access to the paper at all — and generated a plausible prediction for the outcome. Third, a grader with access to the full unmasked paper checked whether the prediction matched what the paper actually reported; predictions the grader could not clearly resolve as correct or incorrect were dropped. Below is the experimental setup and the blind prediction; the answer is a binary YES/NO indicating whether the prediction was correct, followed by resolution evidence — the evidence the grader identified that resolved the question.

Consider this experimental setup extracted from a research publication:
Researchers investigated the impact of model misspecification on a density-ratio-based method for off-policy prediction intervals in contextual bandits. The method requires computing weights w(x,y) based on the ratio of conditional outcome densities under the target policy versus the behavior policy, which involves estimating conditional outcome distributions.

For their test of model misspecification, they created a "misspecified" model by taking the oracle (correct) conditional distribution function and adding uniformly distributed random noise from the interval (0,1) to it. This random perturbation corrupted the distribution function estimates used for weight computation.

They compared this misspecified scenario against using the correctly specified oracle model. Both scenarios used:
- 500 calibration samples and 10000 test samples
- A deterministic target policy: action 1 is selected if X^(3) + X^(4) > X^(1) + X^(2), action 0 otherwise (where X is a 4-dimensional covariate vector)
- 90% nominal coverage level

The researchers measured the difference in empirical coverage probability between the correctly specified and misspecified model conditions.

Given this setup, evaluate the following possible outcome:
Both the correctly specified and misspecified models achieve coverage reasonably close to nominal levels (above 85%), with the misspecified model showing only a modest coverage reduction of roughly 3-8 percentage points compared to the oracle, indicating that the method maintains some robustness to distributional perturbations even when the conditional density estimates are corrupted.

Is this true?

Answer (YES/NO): NO